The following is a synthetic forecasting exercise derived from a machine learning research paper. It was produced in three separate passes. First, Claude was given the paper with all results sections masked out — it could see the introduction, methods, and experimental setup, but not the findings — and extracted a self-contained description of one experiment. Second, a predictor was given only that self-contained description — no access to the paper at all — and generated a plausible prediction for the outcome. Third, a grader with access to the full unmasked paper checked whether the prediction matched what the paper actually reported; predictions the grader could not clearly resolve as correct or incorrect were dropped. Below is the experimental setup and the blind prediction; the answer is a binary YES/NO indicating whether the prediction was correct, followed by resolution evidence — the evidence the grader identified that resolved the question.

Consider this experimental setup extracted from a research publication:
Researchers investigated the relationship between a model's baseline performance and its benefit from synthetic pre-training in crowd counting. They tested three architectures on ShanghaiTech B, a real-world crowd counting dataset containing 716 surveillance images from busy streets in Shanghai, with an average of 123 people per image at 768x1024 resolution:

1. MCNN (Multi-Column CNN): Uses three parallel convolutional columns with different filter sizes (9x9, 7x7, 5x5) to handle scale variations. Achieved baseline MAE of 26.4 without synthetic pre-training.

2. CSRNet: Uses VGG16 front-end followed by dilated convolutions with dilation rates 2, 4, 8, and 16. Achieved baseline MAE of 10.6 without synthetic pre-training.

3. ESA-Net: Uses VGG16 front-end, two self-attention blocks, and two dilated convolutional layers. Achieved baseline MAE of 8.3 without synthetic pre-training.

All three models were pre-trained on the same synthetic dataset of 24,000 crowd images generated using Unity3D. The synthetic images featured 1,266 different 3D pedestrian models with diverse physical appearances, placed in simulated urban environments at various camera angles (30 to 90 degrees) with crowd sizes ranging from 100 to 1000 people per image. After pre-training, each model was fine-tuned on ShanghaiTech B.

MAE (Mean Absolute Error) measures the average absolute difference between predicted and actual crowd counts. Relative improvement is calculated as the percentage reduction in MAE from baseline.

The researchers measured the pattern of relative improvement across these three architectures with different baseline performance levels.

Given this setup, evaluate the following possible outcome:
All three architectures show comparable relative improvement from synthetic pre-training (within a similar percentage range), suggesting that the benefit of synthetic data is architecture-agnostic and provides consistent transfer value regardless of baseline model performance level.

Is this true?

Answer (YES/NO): NO